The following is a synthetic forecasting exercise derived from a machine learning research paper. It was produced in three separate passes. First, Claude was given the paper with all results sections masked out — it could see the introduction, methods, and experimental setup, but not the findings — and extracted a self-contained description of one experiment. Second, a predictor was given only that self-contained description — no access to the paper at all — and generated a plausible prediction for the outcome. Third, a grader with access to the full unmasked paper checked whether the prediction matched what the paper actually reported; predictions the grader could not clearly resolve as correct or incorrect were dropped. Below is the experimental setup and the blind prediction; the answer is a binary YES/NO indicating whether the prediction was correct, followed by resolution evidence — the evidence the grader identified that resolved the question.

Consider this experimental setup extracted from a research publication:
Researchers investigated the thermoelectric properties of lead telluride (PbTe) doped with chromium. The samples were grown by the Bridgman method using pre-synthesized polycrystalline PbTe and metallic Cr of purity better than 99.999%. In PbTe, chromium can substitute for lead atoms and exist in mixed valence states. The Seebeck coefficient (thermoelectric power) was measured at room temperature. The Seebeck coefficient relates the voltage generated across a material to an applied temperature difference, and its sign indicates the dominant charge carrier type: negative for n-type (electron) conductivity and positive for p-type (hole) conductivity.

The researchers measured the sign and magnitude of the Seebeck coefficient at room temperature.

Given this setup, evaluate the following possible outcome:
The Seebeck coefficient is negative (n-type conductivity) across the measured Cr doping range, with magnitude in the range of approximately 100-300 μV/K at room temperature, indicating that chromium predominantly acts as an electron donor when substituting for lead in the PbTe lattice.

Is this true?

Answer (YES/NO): YES